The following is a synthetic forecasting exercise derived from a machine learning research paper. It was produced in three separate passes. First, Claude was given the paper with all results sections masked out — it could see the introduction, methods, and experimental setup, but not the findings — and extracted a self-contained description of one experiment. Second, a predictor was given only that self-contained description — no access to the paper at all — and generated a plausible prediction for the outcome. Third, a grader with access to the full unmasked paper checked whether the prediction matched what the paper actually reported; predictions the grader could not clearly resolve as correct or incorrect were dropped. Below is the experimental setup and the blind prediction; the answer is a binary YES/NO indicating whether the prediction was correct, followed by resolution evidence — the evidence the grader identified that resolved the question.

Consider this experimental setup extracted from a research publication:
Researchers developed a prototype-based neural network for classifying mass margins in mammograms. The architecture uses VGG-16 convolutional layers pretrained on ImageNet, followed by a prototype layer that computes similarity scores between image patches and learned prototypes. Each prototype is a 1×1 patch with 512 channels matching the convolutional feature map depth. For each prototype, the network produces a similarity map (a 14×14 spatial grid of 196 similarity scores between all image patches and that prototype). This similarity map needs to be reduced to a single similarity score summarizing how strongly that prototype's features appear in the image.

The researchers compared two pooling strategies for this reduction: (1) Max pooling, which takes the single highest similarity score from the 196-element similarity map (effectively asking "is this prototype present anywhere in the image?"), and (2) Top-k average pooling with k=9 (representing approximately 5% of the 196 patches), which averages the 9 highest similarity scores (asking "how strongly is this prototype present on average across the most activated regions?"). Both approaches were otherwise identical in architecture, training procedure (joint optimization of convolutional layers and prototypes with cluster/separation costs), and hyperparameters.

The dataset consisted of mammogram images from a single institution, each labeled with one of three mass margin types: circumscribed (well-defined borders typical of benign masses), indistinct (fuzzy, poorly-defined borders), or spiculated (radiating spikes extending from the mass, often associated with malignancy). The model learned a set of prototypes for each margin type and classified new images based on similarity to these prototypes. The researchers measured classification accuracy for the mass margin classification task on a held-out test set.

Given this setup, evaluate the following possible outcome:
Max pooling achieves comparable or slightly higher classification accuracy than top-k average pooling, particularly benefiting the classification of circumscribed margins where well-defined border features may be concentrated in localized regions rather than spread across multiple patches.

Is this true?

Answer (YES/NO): NO